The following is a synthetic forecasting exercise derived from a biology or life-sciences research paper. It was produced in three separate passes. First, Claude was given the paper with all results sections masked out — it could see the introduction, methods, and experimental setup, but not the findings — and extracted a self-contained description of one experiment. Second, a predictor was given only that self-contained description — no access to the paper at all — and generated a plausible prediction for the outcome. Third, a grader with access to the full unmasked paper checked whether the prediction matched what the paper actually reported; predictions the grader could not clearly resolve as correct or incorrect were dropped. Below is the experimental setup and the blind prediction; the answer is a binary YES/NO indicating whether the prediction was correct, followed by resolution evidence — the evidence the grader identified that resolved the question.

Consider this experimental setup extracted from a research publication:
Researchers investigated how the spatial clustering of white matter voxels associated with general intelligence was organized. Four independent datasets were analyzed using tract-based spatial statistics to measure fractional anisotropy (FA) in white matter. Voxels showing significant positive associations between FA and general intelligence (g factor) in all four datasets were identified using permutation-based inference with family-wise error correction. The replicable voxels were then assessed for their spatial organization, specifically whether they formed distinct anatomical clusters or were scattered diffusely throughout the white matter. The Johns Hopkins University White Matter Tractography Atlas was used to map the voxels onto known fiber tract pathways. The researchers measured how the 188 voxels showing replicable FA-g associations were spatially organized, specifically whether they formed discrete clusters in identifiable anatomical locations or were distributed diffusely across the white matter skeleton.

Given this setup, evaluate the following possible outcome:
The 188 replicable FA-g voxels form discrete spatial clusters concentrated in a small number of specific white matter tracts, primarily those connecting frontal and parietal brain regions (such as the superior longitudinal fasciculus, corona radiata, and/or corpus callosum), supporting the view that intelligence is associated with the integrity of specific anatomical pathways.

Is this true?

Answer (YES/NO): YES